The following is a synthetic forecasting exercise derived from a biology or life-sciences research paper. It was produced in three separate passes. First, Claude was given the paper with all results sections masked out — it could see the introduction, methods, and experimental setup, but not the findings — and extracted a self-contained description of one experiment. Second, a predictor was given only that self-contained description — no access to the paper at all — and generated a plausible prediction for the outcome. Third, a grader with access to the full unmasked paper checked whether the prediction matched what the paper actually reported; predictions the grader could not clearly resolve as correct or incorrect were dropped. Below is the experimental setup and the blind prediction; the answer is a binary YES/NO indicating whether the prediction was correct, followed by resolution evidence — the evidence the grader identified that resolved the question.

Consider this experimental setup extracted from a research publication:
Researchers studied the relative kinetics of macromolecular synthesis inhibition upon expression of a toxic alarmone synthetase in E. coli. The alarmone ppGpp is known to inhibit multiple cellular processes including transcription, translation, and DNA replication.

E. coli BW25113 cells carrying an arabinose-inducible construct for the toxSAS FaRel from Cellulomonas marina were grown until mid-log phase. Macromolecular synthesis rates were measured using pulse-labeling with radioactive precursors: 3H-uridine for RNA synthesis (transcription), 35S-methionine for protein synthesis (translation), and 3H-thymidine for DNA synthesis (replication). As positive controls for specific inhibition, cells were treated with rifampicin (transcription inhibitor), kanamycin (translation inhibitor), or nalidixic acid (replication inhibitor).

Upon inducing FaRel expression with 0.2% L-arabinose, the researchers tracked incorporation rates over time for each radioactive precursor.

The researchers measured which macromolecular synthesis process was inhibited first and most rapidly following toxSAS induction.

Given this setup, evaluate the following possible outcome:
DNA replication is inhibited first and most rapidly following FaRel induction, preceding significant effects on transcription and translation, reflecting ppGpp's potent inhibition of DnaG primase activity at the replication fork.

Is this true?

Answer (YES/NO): NO